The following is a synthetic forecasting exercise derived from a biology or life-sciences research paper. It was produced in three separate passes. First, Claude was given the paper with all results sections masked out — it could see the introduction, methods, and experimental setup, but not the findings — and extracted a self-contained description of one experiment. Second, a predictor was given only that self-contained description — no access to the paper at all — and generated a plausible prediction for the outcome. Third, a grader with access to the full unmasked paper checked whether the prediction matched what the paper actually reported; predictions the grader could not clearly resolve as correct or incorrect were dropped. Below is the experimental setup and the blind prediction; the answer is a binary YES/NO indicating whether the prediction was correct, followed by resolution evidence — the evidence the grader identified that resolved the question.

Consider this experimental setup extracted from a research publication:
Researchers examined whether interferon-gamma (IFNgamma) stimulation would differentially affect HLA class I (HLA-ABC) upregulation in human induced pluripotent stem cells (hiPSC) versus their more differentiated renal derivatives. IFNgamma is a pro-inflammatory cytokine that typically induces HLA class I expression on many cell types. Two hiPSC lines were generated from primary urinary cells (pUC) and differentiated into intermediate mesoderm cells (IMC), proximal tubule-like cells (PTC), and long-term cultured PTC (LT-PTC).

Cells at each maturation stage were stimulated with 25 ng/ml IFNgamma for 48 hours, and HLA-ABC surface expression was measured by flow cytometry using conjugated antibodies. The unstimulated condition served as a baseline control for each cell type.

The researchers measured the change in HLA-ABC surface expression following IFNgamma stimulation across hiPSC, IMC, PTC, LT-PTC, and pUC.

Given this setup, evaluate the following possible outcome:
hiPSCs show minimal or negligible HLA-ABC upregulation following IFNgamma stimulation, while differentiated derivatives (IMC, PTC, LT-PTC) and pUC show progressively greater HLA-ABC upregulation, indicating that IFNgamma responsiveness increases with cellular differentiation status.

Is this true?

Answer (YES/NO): NO